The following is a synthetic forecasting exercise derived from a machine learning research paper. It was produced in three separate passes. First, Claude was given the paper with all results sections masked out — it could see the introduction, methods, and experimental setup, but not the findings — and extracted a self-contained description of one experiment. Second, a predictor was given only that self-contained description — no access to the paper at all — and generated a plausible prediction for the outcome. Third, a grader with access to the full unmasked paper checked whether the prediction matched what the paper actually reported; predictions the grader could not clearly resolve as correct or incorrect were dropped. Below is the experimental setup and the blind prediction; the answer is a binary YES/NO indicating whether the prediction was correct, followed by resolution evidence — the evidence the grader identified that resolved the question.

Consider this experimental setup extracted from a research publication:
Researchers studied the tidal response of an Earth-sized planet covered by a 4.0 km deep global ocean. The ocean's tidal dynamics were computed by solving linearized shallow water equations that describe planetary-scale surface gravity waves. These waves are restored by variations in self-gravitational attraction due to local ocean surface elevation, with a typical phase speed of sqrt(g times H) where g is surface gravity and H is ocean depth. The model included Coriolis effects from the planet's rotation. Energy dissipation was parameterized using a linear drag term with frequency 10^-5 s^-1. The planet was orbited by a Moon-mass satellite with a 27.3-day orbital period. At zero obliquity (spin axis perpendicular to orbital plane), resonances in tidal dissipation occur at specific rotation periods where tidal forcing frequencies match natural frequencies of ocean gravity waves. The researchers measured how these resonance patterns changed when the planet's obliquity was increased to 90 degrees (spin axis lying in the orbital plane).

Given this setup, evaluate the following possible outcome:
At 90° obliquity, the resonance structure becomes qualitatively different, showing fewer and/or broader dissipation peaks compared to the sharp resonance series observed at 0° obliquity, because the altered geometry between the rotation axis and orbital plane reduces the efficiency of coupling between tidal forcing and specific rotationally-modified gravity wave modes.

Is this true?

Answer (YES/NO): YES